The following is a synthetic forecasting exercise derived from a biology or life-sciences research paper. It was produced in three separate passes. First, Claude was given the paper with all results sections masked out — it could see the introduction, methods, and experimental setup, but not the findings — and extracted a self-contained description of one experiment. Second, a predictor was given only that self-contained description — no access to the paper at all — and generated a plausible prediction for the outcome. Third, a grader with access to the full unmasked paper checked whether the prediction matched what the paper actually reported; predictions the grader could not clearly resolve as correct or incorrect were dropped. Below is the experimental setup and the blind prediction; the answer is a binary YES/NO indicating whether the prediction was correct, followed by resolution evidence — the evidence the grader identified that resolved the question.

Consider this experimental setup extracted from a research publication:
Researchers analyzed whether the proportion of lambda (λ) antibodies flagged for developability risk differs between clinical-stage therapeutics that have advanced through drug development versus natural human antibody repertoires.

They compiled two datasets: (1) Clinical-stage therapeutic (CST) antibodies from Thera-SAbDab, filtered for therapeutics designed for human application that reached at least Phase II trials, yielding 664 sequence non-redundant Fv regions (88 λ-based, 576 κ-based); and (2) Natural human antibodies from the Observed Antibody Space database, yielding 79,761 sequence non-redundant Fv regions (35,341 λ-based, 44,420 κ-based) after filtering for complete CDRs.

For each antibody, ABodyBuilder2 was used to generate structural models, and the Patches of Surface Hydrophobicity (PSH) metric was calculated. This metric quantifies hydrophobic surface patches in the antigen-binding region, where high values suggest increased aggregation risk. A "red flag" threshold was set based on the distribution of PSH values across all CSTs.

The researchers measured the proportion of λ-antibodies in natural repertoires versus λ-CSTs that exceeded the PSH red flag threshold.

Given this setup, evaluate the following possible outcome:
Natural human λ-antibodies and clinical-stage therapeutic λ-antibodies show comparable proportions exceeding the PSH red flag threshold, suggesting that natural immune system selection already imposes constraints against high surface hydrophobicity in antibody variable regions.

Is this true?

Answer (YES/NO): NO